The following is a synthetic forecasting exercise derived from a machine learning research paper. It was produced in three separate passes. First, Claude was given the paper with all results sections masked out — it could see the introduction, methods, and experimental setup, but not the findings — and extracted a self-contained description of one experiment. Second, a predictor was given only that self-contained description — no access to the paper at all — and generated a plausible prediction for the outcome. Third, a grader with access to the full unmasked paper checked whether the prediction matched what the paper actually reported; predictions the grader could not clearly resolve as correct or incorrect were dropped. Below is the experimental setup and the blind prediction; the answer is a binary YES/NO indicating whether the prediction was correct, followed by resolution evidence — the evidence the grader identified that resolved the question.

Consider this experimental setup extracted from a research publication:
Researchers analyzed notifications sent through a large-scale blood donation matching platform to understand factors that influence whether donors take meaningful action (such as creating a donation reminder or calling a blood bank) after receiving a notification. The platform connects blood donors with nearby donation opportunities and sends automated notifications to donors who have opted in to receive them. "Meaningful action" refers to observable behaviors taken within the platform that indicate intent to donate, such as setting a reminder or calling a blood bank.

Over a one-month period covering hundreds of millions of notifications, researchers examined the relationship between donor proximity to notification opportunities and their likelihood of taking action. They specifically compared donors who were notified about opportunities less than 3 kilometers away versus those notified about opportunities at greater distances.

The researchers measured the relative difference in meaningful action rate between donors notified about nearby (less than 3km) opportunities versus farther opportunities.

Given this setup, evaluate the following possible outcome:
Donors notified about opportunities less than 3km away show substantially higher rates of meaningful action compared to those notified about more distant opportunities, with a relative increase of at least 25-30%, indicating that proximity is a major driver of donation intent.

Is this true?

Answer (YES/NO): NO